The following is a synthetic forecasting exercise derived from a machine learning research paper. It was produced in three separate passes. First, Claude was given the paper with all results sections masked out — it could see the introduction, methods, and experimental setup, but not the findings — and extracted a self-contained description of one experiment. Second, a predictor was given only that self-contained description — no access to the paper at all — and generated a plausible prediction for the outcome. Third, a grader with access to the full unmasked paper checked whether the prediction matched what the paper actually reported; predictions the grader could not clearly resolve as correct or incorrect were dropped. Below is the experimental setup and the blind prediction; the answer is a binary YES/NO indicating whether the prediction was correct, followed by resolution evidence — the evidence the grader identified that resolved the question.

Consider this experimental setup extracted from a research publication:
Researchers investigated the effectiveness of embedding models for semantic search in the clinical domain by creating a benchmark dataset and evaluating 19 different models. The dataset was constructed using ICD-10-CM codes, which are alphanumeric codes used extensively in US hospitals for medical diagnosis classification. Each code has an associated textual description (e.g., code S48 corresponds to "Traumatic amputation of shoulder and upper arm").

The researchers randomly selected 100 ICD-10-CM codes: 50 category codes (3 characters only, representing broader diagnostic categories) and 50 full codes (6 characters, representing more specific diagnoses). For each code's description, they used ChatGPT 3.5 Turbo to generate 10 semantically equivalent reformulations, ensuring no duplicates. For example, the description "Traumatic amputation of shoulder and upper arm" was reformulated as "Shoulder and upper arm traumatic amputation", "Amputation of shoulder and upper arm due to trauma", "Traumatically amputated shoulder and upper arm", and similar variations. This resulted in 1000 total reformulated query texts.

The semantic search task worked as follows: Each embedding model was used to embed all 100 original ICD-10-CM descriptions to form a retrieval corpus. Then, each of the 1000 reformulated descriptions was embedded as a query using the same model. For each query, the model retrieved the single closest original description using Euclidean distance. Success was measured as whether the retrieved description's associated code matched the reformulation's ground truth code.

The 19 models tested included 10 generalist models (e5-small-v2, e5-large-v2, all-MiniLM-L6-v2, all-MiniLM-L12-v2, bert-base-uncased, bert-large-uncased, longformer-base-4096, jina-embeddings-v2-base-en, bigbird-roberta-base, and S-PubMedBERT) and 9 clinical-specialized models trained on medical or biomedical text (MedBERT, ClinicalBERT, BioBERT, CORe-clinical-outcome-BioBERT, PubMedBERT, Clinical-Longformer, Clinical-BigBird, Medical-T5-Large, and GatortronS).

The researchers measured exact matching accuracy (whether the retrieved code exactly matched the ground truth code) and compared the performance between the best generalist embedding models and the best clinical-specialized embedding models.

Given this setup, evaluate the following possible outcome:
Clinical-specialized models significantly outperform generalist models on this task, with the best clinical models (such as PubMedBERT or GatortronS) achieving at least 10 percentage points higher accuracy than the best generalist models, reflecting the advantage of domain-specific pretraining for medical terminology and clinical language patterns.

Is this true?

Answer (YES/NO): NO